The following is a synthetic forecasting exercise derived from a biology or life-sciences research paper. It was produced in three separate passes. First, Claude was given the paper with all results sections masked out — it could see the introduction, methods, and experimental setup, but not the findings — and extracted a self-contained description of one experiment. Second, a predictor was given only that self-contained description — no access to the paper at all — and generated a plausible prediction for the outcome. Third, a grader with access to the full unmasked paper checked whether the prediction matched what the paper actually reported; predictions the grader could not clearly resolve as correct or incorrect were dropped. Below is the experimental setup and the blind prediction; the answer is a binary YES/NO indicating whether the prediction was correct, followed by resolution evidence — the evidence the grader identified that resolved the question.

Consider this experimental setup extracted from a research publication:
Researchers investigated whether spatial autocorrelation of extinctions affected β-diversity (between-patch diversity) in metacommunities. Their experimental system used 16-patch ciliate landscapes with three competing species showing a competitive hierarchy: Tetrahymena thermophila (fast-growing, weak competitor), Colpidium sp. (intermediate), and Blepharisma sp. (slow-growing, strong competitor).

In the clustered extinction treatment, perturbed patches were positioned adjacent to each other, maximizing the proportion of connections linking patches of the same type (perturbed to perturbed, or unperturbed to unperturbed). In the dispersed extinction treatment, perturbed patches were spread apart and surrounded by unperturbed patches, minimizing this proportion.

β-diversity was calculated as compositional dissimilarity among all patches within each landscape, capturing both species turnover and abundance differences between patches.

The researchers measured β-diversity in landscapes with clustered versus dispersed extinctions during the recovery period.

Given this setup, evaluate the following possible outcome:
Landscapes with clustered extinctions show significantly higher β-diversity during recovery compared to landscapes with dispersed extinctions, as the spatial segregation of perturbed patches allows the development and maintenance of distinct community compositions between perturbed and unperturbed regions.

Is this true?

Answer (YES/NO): YES